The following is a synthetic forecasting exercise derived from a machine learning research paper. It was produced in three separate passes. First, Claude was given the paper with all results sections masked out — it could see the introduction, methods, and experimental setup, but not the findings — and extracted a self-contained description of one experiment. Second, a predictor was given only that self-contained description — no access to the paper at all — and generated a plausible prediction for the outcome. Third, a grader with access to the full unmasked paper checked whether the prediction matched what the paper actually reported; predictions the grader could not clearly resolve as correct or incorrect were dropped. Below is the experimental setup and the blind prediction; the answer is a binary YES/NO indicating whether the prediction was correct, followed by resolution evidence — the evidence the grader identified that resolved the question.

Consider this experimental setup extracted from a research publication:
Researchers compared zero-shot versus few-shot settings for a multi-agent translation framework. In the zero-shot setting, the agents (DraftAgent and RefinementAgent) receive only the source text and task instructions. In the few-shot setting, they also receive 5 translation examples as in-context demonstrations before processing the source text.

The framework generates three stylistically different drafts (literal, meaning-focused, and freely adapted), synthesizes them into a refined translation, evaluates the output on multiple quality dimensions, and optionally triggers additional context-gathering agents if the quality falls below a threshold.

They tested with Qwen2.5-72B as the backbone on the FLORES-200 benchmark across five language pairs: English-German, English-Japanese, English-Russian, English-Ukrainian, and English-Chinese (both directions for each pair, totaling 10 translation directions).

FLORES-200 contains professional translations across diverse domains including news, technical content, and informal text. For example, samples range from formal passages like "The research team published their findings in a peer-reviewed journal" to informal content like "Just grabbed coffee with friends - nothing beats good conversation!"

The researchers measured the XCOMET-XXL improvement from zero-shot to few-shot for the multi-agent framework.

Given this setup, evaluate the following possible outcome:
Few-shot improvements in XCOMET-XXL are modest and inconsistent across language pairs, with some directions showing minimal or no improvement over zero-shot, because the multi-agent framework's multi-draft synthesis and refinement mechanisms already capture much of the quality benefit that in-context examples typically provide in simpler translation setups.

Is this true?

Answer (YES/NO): YES